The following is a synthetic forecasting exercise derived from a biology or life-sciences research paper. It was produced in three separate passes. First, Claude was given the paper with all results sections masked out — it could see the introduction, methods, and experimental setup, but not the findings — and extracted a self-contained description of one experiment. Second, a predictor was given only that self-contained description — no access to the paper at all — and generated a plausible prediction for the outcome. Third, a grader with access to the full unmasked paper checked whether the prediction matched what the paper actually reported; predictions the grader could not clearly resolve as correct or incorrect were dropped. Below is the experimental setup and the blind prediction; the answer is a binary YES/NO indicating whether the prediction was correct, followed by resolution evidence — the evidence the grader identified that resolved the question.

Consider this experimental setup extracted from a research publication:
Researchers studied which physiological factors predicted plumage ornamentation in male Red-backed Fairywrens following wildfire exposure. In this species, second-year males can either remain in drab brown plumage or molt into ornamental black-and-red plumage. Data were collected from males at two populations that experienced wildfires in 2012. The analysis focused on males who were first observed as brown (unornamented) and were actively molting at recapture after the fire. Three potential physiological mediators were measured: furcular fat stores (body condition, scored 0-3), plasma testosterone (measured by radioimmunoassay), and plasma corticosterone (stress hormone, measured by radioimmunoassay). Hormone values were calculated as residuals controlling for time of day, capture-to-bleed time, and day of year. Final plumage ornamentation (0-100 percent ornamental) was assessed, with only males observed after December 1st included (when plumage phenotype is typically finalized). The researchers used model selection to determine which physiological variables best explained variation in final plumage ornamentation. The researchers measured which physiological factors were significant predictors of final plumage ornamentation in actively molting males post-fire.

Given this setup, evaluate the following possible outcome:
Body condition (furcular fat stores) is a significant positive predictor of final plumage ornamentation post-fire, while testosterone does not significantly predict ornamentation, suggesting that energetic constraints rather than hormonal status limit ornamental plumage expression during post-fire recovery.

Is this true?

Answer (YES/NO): NO